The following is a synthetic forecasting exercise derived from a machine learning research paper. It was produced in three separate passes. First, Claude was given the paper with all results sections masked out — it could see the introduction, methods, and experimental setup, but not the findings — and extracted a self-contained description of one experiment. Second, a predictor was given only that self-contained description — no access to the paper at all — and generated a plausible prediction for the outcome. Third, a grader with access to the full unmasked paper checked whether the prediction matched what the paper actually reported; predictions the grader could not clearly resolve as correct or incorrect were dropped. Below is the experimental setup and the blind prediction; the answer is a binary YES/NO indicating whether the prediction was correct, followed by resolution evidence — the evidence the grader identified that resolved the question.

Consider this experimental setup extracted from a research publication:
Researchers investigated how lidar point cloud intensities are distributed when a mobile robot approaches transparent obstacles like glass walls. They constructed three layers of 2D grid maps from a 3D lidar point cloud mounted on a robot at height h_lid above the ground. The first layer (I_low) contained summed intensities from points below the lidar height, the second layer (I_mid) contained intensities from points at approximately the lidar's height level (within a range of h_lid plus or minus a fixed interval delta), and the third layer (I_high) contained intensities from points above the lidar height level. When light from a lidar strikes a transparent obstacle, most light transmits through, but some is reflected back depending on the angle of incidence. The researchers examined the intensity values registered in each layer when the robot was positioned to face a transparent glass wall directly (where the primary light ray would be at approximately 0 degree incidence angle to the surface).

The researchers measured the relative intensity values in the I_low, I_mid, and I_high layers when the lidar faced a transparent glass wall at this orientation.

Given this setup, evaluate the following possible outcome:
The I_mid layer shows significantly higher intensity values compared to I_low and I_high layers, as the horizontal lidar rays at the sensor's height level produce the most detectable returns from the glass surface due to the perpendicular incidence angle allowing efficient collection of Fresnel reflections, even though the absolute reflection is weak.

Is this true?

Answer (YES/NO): YES